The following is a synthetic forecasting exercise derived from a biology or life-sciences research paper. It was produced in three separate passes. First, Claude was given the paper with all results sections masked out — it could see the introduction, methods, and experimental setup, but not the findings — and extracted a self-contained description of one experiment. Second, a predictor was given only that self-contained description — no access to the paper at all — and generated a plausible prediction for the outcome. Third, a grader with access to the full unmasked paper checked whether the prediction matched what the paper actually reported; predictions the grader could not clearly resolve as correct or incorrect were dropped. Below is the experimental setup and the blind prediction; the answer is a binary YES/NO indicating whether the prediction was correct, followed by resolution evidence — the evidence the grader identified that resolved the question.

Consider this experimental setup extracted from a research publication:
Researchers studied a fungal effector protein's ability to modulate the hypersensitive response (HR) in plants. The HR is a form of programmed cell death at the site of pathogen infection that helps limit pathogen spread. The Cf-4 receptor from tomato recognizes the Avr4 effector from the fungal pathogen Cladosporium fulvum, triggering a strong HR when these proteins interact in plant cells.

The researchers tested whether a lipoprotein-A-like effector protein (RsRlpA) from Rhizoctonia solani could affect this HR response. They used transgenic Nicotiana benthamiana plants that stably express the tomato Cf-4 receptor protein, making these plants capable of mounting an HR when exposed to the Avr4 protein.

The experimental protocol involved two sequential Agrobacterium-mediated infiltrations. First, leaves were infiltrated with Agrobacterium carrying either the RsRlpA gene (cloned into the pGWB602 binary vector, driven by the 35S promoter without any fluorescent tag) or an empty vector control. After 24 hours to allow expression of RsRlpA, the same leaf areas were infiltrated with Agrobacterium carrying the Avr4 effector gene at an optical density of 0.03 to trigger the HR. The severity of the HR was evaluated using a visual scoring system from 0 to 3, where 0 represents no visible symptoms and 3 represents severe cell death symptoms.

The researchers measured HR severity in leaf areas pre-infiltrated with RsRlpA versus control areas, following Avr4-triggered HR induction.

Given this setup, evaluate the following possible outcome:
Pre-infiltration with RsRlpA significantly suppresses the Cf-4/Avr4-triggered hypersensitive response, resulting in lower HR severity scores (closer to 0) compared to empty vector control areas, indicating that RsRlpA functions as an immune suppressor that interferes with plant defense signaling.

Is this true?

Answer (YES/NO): YES